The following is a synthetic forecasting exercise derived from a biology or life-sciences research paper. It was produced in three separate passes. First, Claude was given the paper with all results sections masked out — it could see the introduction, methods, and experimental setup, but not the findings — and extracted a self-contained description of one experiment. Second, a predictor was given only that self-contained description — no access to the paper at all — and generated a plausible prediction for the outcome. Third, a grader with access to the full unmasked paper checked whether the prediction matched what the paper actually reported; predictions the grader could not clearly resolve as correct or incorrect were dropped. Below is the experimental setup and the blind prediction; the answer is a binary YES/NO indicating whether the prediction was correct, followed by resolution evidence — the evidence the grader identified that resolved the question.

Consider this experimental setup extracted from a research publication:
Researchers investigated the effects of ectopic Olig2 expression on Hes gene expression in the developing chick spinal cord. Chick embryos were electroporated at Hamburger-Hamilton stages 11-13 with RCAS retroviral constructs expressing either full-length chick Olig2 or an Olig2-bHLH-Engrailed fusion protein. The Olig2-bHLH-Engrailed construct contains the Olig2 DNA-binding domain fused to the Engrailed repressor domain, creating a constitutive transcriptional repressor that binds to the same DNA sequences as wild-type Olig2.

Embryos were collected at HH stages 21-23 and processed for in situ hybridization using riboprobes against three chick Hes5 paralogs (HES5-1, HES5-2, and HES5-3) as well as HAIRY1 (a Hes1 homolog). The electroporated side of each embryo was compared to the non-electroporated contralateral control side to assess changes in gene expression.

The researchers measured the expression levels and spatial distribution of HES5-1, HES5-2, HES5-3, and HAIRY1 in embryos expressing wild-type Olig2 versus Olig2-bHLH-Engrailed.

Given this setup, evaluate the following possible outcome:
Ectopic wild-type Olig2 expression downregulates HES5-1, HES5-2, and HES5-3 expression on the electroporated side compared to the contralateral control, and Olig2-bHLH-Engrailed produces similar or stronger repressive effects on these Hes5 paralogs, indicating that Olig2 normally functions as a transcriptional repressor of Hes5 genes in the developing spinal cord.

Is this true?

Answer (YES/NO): YES